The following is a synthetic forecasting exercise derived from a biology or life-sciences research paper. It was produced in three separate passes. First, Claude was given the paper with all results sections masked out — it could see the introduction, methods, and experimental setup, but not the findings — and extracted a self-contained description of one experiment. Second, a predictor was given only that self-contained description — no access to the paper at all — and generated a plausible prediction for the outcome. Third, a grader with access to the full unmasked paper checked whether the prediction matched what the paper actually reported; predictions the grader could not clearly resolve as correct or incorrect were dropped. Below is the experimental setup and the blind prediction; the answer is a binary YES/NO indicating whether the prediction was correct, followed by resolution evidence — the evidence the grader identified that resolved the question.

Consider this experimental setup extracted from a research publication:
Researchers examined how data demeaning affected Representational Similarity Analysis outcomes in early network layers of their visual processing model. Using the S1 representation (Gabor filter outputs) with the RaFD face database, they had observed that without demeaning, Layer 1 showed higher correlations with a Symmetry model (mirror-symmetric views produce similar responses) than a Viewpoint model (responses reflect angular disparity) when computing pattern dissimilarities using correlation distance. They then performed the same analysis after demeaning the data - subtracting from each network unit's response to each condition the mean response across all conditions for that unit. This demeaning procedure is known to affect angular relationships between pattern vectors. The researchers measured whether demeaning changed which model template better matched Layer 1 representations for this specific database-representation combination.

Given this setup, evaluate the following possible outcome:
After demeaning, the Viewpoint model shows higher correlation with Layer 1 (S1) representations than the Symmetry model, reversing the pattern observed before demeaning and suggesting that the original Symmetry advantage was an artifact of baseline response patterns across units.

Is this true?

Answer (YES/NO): YES